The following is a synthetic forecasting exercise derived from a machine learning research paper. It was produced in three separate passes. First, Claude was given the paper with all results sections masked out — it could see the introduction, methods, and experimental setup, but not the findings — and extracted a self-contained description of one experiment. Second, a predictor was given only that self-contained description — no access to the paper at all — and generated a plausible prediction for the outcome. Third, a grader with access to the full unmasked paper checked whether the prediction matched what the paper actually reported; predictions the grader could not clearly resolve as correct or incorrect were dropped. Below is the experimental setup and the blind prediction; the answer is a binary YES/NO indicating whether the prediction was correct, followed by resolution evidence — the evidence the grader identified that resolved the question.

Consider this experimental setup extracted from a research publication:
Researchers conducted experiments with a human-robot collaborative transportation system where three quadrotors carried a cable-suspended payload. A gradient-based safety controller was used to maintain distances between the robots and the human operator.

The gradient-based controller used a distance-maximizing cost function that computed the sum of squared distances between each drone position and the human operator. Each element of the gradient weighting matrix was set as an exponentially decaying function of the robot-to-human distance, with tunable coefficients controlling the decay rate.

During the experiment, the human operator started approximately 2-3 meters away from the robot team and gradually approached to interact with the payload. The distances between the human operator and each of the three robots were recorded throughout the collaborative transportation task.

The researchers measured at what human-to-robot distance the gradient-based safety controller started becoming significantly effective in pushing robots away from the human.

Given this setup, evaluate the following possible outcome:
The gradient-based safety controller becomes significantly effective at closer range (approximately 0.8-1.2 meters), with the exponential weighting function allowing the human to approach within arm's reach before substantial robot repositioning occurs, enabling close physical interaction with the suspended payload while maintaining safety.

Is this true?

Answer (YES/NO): YES